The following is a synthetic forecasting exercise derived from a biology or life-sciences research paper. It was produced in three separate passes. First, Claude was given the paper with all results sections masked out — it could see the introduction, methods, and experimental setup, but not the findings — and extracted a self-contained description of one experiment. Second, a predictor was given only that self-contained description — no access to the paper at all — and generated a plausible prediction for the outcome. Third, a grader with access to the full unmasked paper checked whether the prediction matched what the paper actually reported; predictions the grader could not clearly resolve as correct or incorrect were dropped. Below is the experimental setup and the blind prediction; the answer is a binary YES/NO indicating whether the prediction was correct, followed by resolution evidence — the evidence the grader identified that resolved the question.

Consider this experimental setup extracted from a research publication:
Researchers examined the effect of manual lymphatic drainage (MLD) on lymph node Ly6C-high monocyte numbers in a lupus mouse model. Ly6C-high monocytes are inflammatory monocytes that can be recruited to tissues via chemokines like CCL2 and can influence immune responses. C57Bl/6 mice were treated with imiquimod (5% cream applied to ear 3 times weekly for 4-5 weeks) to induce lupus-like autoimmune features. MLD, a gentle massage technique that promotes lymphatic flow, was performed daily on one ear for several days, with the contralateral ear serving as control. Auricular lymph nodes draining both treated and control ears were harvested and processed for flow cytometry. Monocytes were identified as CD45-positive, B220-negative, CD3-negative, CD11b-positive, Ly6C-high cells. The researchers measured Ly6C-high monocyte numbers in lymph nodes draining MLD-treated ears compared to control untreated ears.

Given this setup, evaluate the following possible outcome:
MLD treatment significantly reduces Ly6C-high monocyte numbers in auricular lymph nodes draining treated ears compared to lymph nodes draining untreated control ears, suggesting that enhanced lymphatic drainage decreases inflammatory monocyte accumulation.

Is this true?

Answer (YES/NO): NO